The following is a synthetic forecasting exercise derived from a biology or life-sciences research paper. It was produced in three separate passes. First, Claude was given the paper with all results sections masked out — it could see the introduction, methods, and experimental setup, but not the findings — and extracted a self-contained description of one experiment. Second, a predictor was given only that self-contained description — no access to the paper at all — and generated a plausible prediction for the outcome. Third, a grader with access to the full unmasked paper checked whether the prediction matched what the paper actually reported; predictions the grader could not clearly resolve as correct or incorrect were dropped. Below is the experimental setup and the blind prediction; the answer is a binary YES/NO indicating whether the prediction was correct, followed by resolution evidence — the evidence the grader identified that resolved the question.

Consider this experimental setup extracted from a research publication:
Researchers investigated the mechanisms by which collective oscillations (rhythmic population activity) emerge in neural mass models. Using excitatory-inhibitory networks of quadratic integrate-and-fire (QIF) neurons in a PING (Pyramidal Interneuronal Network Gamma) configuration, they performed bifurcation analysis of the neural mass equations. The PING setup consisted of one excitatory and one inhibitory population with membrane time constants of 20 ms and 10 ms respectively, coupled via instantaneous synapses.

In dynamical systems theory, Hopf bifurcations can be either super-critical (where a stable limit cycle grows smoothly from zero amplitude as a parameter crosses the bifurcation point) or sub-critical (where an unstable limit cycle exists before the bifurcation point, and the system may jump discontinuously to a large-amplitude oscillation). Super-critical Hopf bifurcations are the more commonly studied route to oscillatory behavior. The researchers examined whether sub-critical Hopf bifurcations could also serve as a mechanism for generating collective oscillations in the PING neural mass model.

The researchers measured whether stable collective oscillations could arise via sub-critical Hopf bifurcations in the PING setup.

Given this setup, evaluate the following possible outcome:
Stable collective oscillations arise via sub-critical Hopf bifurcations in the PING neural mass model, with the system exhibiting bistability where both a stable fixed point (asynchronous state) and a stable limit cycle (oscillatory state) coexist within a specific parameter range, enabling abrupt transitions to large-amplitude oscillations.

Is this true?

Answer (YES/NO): YES